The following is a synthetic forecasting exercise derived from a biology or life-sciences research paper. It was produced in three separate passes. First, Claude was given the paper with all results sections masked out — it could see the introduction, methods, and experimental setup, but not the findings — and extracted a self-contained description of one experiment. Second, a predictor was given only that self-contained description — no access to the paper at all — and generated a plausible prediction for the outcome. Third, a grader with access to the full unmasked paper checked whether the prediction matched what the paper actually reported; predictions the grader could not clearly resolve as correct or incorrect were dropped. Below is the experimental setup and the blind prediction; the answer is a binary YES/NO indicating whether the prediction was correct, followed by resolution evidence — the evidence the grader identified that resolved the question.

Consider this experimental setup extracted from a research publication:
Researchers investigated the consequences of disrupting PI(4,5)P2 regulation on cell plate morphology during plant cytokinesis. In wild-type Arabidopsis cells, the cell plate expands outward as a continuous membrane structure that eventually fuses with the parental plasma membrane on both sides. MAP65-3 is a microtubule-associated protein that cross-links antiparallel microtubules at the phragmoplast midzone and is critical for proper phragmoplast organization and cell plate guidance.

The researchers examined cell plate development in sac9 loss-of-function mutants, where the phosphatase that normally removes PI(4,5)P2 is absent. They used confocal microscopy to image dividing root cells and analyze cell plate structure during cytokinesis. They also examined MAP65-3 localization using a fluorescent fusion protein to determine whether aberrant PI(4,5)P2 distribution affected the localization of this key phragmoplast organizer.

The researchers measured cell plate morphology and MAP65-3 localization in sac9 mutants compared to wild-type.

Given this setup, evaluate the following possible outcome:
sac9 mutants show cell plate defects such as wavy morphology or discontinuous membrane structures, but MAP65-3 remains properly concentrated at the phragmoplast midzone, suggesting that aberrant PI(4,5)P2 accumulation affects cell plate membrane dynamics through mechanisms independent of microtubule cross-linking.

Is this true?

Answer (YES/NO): NO